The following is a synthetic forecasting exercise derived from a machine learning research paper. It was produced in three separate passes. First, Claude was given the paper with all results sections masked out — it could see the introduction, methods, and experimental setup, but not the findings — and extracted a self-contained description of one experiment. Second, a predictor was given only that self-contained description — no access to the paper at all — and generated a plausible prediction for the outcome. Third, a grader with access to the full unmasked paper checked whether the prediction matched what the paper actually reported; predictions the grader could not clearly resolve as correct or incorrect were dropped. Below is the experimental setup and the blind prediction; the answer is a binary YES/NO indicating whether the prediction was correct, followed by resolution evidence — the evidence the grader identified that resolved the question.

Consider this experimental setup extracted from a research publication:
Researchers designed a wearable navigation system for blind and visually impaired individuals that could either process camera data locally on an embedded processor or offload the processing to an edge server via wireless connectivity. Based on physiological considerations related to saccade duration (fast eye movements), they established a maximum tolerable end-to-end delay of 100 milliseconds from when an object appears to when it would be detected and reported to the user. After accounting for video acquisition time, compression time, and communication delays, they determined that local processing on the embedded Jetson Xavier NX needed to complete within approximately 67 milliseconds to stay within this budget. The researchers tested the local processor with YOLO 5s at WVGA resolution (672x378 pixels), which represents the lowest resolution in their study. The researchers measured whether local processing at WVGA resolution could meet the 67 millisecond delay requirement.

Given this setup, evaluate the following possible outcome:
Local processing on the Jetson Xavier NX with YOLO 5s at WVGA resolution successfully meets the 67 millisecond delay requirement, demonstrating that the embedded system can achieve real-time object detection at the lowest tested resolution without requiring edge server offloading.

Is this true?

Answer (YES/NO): NO